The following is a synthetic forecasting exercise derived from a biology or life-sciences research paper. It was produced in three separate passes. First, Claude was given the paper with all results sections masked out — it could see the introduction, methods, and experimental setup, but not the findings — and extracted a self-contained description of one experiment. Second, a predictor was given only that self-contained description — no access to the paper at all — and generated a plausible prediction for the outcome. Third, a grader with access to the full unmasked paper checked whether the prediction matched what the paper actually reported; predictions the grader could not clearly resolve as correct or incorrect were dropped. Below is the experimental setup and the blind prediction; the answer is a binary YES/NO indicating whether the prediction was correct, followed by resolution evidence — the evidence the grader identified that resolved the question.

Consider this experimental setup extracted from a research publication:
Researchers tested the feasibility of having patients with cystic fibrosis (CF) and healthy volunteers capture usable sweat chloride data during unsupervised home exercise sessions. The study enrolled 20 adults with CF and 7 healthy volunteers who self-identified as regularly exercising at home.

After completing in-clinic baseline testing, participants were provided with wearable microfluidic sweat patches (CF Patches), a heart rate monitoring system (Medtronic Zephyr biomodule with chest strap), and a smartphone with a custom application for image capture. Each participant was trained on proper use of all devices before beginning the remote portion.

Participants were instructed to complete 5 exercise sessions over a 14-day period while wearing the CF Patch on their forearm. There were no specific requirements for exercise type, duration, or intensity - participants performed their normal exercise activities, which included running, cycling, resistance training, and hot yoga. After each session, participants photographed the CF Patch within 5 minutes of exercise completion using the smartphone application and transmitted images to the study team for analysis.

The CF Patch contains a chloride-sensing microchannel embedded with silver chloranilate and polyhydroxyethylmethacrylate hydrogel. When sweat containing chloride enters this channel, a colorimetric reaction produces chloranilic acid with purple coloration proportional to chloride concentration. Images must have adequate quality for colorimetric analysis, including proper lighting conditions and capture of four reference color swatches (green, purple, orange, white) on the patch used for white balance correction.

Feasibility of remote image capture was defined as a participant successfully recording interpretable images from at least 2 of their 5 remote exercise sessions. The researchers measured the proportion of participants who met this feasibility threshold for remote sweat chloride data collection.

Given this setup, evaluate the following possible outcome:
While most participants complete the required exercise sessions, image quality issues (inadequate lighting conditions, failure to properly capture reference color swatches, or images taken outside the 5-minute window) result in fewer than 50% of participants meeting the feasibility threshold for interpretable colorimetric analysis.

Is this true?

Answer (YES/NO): NO